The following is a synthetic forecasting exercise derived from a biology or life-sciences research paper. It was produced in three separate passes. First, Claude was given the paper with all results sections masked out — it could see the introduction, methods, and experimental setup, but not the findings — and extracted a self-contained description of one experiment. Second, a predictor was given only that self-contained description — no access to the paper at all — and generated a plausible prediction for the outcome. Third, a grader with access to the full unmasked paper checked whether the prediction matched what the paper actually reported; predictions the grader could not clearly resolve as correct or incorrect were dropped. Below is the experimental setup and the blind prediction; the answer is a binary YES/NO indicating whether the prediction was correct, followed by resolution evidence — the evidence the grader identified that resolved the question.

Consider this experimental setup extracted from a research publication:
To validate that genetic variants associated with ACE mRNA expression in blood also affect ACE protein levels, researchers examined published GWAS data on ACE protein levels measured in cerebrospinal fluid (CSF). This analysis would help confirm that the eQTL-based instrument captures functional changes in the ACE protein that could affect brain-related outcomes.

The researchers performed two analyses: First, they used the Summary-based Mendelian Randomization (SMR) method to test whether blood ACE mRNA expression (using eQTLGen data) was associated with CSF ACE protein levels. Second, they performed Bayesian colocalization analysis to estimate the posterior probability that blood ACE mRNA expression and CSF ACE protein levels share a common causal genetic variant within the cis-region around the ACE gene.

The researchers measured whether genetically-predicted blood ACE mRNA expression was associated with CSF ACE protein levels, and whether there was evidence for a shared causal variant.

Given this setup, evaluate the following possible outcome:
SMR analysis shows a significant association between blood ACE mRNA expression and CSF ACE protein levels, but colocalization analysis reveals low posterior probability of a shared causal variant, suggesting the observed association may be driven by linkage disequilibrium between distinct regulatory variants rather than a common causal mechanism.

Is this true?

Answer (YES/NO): NO